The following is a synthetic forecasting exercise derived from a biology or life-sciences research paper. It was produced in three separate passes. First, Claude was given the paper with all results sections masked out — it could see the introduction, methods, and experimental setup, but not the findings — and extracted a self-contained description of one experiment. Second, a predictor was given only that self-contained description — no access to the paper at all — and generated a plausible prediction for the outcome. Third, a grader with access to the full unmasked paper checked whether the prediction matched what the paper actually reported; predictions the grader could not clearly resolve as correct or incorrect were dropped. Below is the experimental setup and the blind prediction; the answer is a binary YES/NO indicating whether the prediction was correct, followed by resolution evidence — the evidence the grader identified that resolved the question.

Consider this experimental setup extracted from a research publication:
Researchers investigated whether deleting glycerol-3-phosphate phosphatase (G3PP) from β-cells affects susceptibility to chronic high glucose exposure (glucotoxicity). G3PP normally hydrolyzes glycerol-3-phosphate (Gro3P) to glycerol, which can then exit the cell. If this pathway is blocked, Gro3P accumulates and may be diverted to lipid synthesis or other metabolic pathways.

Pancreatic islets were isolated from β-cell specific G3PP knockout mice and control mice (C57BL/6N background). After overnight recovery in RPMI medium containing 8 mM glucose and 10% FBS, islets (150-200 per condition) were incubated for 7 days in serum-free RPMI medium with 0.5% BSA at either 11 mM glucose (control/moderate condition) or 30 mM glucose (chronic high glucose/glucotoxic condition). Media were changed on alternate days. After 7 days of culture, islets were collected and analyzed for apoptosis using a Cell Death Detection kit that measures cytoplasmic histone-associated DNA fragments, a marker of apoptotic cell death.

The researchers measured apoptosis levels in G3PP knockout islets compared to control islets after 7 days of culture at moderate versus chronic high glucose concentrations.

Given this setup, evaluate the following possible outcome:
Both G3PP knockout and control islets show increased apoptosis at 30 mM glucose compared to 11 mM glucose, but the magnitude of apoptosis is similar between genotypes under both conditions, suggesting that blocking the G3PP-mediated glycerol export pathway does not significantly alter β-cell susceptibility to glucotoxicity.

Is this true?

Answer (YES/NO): NO